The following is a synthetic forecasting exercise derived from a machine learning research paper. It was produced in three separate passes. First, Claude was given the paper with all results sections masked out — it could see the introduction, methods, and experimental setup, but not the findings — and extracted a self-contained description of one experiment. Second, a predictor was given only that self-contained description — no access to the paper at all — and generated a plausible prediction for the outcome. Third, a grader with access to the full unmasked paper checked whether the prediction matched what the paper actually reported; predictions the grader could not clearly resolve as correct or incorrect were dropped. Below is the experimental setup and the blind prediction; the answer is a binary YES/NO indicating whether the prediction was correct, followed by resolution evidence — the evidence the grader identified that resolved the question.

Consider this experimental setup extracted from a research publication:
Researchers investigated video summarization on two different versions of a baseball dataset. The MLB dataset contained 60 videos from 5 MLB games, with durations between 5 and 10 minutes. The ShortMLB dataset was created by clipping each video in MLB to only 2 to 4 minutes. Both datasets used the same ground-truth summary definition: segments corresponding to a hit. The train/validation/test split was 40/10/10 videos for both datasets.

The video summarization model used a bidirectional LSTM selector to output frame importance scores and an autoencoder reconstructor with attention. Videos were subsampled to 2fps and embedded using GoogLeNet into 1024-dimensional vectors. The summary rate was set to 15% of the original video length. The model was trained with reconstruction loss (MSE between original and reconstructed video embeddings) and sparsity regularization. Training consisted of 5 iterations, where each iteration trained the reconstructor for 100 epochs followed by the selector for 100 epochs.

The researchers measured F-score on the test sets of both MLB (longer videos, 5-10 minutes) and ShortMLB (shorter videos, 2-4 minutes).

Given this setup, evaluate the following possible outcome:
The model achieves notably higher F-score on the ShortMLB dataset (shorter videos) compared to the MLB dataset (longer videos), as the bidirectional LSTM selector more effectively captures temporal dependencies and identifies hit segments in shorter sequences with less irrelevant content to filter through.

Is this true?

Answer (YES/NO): YES